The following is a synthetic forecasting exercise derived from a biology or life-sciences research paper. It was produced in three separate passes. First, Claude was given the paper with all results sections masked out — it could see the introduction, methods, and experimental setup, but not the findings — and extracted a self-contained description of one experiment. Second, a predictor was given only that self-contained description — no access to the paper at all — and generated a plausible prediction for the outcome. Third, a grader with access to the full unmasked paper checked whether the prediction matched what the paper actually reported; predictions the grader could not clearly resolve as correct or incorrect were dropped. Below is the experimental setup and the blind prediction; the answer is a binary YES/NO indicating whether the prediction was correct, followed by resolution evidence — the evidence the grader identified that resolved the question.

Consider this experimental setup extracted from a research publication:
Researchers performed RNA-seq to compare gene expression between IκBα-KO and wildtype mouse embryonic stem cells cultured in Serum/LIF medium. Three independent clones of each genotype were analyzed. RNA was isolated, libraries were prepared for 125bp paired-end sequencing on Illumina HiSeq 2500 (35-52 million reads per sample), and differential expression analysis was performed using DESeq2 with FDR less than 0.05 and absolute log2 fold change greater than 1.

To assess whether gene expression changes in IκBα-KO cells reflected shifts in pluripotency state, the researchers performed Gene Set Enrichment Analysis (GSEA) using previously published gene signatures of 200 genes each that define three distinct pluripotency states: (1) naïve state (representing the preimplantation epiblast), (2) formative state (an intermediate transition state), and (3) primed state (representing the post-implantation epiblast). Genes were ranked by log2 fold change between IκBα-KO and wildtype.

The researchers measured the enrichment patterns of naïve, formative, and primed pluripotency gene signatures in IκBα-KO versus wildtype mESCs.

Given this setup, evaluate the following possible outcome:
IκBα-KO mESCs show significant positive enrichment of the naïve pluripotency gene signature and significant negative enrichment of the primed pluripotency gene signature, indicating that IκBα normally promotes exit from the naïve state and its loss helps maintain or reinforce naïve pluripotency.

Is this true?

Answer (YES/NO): YES